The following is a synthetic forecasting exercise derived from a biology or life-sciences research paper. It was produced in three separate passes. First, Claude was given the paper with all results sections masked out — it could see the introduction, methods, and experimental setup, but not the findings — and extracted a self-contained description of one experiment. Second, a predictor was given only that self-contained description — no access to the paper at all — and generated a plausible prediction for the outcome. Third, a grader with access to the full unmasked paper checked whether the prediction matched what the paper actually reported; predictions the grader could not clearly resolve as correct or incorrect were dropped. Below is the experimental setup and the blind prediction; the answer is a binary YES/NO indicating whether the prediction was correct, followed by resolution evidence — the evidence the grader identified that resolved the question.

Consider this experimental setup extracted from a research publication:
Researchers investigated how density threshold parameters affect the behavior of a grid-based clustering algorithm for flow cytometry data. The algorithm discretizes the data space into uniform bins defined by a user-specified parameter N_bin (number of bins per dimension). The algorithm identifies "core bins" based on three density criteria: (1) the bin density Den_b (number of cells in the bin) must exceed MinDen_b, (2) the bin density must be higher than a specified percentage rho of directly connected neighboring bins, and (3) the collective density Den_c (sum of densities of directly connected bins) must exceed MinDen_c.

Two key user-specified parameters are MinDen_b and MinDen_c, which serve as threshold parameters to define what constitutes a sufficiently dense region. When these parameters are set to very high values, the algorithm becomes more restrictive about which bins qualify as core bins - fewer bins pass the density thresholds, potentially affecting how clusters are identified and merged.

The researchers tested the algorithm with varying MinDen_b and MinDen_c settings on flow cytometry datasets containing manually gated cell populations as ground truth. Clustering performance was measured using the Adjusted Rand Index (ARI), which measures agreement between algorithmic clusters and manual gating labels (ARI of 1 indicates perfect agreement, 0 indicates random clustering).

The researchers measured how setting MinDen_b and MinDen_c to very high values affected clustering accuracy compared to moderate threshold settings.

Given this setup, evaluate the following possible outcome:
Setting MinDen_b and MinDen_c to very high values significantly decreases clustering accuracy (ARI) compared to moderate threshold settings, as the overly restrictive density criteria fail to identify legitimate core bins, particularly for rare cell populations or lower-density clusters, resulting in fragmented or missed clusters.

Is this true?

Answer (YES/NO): NO